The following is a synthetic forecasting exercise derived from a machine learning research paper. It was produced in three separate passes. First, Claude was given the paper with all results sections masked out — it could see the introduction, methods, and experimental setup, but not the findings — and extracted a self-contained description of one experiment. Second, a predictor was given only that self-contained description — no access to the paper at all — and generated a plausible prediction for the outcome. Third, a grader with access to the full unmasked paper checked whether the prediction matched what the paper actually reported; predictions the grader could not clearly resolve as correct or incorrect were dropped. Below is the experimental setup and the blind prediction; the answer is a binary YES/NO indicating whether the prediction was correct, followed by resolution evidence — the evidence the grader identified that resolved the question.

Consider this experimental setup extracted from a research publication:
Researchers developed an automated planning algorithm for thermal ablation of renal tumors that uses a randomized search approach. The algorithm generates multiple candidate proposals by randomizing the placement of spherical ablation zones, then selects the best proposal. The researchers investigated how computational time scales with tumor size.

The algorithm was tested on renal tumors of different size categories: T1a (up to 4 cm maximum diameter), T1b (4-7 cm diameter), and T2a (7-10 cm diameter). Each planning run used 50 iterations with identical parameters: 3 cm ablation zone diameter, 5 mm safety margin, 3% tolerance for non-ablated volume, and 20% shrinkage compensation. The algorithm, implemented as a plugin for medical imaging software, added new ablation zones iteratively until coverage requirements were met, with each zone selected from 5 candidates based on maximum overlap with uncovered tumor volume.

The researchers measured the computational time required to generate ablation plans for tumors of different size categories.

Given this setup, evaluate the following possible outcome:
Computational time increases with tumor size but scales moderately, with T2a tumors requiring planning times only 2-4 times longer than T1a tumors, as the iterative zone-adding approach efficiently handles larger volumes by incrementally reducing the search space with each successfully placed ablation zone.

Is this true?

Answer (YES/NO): NO